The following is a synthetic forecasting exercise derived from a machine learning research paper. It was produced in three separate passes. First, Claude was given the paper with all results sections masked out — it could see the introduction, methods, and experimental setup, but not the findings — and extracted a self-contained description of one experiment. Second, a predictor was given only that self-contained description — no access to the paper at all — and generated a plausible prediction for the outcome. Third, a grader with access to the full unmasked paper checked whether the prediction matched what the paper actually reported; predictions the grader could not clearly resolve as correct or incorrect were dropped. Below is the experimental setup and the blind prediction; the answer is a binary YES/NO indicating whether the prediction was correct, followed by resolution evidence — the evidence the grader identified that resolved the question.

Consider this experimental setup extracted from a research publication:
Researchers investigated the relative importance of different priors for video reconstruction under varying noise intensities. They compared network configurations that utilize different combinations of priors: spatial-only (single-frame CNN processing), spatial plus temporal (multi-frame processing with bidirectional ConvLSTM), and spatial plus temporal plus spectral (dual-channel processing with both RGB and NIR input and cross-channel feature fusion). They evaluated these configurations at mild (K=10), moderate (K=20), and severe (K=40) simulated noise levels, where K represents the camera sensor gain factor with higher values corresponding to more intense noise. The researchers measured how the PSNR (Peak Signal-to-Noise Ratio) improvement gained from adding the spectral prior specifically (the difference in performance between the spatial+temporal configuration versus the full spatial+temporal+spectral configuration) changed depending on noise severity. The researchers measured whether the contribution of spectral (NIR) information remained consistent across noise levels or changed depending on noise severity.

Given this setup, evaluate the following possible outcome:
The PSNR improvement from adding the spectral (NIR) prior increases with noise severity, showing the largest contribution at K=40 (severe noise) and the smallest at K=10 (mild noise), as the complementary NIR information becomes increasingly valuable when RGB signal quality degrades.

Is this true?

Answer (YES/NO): YES